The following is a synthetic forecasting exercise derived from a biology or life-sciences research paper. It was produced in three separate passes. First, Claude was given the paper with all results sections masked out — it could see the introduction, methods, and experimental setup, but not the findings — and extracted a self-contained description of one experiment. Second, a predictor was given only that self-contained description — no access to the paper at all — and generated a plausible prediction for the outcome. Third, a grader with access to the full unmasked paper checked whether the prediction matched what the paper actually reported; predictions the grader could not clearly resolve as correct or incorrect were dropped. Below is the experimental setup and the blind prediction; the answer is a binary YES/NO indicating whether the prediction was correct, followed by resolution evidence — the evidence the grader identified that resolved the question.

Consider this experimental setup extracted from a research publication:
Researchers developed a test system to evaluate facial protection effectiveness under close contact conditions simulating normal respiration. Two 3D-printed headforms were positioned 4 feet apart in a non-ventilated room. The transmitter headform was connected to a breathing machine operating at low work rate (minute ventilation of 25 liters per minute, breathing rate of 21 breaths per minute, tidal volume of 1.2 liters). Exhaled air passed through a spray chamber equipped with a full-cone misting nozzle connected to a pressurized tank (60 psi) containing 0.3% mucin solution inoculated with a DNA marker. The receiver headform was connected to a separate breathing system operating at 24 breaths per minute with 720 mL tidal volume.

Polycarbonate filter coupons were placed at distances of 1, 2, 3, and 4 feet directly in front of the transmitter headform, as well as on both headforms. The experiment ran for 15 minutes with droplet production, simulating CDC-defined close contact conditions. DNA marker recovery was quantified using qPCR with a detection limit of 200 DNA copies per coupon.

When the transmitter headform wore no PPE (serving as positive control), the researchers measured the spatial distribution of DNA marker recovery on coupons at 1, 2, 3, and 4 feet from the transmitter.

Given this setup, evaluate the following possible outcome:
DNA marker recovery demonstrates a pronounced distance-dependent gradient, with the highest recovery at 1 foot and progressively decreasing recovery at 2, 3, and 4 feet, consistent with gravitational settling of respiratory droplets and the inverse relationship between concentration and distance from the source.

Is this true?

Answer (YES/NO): YES